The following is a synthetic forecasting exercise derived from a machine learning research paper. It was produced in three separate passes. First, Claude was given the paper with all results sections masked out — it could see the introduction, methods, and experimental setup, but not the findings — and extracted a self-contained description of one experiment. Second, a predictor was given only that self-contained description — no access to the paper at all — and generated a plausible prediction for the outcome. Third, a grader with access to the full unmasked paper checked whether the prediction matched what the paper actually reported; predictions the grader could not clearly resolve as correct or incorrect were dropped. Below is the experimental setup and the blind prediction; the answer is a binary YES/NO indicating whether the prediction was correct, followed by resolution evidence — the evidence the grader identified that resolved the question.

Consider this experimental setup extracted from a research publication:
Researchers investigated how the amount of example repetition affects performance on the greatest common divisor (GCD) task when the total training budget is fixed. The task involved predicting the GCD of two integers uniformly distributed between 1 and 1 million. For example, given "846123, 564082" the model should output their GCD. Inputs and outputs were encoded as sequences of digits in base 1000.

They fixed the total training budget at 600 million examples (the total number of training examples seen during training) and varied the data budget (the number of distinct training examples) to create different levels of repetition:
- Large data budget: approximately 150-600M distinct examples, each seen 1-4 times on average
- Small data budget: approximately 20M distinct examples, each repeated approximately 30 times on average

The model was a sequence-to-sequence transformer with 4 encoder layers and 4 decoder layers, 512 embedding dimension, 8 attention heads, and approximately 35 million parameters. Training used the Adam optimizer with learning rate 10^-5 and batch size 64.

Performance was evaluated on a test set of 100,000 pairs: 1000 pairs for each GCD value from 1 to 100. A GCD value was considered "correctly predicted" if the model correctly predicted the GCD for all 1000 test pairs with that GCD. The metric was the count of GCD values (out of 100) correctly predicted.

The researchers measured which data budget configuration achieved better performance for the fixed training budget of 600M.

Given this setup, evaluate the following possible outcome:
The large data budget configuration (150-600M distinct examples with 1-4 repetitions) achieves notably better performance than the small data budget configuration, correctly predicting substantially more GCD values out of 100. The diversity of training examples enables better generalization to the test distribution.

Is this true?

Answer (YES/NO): NO